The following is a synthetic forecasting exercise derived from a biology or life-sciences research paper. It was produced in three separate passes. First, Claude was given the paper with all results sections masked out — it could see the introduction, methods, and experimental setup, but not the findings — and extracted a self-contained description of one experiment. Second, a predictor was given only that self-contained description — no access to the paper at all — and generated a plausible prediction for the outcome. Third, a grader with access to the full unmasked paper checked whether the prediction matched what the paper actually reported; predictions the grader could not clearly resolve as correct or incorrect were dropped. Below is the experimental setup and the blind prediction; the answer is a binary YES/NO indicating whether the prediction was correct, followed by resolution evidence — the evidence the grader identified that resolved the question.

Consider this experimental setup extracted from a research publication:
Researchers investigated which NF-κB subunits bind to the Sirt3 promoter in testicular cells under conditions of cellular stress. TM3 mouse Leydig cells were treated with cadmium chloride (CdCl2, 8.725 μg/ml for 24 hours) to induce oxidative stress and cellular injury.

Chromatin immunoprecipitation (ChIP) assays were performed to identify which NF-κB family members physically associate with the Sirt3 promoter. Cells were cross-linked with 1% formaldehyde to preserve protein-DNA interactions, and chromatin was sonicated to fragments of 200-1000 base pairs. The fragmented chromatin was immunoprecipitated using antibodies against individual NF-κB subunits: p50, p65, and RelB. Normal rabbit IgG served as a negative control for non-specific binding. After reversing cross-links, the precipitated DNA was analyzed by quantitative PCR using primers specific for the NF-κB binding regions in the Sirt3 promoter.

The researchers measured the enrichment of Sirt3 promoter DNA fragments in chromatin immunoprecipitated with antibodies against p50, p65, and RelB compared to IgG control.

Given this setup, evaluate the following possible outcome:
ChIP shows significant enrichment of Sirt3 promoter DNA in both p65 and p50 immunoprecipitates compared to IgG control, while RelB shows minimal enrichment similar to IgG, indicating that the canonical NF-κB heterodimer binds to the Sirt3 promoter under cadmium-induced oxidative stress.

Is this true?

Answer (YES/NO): NO